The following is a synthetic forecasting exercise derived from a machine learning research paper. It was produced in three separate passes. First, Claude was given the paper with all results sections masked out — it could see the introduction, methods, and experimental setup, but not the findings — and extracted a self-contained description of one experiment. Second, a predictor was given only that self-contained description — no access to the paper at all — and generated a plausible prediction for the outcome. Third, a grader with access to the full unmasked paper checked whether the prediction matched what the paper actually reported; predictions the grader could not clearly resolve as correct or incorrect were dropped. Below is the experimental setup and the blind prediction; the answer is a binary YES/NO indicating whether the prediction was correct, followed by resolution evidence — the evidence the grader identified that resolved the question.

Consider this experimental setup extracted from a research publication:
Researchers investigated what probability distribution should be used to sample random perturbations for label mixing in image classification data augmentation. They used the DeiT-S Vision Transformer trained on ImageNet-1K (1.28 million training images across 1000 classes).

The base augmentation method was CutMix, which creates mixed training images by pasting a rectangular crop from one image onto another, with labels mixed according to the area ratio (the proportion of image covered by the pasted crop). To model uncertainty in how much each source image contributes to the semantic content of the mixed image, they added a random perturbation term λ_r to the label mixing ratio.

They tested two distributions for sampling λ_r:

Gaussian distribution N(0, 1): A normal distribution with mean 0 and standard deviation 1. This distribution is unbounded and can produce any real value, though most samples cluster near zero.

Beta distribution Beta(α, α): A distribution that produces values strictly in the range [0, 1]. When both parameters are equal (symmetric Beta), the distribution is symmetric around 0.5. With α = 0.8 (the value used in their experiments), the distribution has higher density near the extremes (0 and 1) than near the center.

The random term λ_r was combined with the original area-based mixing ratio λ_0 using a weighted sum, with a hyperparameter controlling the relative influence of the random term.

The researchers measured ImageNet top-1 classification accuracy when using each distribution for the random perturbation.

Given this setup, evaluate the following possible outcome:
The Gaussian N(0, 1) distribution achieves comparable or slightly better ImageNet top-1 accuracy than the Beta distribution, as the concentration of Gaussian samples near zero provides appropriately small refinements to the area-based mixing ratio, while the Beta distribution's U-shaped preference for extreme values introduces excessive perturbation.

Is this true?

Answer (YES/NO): NO